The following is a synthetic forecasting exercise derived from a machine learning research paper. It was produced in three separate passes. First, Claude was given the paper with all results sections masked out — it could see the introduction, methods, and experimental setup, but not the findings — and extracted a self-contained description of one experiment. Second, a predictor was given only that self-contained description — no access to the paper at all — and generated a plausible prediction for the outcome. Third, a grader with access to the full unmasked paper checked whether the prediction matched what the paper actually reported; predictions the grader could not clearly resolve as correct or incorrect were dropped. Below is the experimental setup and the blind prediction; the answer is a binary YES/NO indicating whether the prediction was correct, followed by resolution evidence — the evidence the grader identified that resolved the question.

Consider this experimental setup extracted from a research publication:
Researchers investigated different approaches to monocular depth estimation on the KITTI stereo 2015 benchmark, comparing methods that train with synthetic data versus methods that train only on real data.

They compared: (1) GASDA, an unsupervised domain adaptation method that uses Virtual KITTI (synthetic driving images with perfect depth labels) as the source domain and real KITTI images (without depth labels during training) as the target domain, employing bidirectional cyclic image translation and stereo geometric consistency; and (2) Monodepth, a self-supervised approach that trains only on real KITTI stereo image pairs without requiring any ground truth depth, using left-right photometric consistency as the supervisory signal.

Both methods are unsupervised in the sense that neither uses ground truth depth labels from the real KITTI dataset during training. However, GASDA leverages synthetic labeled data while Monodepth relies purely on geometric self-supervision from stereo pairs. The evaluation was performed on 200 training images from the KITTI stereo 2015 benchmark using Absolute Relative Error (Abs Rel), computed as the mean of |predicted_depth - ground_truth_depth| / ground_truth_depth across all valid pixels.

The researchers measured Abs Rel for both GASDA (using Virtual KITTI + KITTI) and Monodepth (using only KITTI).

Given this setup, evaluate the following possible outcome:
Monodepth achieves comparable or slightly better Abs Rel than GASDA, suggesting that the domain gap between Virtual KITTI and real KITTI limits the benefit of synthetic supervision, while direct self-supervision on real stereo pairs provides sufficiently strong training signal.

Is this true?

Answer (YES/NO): NO